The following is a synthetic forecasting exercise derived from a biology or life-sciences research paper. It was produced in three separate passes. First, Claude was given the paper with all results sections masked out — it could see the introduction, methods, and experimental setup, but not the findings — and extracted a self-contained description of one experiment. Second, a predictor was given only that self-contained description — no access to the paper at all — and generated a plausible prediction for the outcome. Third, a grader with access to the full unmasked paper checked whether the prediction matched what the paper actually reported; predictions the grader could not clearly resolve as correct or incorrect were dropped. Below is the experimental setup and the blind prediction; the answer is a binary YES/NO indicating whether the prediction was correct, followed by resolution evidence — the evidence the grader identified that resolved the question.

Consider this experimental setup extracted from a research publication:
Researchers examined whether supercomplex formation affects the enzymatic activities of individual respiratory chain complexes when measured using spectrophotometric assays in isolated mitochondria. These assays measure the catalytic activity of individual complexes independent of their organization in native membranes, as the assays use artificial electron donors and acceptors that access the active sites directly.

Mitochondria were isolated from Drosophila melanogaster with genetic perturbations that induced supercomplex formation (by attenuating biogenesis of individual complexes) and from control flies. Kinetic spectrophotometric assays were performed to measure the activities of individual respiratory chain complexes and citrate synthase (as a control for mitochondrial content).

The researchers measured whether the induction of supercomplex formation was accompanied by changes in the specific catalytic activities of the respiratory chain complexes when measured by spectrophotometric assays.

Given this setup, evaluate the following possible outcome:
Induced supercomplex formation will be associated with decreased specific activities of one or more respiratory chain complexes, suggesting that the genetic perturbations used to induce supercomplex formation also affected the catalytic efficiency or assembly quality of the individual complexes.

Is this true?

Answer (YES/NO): NO